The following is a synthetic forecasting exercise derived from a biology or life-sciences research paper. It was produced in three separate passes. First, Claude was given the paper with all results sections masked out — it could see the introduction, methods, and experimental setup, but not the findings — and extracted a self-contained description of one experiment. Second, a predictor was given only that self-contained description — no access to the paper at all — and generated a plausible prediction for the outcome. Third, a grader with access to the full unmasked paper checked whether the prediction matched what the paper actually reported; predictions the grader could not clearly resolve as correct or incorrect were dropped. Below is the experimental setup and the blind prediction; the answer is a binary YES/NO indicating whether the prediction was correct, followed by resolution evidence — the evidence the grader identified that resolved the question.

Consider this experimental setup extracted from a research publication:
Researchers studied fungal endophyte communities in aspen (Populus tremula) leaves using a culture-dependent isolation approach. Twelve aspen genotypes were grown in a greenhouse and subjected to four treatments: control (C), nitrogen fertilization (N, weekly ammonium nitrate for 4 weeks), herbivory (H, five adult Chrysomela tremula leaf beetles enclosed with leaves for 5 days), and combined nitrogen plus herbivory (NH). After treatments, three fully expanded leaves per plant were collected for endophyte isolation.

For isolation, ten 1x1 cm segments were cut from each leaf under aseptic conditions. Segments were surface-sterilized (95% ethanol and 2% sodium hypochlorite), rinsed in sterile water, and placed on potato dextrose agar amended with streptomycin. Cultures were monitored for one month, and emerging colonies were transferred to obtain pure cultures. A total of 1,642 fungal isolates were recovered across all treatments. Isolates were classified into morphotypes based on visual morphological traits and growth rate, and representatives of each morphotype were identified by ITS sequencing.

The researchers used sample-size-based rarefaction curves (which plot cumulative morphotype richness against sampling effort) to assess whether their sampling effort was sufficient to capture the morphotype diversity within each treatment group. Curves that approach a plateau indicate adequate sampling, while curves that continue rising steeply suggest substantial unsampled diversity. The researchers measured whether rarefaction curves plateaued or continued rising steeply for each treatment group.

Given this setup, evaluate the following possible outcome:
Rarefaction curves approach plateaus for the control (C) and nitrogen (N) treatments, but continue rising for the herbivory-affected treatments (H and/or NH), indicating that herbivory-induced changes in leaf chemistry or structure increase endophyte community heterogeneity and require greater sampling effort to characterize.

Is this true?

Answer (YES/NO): NO